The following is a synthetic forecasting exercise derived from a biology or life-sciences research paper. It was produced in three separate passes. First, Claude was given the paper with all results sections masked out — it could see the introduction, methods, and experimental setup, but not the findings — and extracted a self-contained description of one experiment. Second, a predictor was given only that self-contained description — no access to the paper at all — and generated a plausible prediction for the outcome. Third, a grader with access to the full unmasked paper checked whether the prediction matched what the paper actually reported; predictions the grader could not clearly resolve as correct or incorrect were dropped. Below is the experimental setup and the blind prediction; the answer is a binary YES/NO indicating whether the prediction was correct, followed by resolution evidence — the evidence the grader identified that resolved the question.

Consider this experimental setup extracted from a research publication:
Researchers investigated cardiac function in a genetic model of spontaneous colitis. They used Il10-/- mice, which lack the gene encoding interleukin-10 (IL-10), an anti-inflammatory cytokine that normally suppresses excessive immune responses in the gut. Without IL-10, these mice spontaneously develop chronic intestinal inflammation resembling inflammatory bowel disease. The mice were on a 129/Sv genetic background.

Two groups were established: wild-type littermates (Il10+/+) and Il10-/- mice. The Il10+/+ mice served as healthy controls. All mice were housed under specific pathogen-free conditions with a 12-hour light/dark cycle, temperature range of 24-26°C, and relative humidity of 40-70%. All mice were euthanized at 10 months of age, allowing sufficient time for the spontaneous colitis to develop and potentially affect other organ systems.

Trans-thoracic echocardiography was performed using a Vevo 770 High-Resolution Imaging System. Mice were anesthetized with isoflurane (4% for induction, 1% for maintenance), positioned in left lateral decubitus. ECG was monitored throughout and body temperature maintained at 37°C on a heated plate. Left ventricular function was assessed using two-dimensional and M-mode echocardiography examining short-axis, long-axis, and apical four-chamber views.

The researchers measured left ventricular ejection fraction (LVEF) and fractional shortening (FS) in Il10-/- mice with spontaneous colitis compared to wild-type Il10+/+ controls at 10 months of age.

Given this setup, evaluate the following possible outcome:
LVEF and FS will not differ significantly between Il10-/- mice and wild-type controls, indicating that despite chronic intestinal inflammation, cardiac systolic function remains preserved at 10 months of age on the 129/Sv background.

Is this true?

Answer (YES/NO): NO